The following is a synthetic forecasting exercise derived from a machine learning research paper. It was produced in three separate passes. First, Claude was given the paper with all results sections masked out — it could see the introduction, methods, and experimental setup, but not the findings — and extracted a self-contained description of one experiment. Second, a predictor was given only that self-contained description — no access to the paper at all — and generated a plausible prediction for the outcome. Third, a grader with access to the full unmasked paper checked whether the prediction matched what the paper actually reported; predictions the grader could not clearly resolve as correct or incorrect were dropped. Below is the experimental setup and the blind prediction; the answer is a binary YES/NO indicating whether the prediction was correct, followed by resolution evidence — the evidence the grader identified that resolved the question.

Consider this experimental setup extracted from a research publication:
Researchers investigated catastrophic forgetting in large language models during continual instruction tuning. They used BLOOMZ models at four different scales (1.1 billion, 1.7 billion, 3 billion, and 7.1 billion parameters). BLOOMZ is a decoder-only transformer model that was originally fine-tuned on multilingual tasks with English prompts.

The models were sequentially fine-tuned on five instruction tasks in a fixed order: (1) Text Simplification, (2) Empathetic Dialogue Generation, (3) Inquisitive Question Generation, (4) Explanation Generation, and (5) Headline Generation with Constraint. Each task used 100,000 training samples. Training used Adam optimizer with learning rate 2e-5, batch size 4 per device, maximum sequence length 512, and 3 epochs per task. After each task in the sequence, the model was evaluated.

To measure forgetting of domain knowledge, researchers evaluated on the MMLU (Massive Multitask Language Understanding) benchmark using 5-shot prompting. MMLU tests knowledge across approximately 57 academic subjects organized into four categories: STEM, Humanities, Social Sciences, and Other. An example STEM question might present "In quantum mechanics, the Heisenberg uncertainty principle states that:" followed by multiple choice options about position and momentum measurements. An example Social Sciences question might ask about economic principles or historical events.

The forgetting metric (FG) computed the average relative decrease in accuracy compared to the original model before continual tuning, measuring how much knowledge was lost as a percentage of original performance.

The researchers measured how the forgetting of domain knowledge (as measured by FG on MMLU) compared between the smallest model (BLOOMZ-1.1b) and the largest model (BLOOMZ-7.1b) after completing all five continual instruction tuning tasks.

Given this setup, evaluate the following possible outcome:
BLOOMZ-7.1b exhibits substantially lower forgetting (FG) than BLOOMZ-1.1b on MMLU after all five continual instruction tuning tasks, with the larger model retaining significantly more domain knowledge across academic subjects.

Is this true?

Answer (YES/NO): NO